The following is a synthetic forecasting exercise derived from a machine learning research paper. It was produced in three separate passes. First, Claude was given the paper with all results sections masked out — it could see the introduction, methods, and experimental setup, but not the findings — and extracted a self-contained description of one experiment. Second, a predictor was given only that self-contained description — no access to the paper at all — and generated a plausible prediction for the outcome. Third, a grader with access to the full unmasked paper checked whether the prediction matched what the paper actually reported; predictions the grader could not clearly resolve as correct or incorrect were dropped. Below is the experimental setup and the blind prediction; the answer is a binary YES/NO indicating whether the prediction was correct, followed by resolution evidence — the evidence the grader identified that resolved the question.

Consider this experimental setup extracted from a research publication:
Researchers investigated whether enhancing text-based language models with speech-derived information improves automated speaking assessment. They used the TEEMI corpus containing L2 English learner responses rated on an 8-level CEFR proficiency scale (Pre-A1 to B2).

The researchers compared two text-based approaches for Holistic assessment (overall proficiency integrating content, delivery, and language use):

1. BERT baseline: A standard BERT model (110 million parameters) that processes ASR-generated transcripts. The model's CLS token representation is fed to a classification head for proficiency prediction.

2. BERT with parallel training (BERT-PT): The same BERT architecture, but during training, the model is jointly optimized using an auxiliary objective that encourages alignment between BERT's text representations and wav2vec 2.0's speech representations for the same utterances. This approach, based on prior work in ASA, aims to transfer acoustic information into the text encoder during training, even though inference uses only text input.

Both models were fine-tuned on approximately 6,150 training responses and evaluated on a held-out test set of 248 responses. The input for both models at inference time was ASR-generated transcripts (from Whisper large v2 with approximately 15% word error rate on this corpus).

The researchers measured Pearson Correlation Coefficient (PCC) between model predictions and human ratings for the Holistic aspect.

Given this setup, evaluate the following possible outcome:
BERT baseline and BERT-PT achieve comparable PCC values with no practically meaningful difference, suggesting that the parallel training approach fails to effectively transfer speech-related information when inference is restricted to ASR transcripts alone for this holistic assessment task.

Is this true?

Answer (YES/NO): YES